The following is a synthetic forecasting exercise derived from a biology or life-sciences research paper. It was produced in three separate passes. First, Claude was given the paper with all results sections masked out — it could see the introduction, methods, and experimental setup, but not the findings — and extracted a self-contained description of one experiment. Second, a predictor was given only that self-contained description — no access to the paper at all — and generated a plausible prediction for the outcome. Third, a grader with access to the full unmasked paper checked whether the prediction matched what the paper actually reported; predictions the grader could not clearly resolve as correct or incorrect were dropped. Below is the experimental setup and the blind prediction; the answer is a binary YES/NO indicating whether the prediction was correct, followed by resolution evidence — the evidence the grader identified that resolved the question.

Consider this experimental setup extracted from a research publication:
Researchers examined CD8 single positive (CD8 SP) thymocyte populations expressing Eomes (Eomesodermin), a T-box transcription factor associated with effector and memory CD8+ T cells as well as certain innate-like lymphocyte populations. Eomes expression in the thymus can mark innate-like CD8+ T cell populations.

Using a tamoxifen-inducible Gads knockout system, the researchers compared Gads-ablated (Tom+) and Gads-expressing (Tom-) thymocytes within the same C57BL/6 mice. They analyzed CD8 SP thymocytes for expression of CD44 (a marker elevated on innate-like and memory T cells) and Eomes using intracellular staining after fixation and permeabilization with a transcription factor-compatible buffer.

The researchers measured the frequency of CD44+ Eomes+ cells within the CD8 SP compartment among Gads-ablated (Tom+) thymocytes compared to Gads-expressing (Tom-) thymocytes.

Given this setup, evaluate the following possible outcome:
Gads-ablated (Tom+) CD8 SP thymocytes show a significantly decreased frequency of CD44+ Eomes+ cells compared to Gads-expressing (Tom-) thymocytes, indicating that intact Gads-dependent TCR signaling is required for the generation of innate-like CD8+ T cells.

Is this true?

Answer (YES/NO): NO